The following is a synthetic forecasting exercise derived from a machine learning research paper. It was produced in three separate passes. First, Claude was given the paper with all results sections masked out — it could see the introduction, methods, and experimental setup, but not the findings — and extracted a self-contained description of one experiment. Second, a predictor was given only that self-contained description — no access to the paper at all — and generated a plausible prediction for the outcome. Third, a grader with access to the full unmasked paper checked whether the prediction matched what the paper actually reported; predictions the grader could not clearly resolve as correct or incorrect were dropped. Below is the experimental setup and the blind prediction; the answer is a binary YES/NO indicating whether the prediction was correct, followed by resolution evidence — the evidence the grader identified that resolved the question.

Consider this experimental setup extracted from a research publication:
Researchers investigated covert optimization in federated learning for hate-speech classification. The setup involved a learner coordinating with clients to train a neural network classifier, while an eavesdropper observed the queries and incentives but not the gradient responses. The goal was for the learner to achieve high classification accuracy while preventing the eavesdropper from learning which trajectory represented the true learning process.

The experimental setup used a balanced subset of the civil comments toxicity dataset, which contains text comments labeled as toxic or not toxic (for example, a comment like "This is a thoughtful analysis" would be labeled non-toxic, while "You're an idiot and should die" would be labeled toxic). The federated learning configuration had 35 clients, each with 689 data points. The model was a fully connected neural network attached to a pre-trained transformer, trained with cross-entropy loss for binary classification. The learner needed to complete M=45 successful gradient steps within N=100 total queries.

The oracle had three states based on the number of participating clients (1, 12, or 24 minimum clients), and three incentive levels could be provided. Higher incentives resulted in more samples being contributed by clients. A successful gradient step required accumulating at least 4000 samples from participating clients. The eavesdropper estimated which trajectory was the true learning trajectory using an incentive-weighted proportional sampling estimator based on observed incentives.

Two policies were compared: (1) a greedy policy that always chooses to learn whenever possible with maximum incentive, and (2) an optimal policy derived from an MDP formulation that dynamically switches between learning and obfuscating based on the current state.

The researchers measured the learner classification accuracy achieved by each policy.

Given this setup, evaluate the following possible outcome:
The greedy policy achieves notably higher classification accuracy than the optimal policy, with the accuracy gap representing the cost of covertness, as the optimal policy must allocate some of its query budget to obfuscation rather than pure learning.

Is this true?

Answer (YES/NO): NO